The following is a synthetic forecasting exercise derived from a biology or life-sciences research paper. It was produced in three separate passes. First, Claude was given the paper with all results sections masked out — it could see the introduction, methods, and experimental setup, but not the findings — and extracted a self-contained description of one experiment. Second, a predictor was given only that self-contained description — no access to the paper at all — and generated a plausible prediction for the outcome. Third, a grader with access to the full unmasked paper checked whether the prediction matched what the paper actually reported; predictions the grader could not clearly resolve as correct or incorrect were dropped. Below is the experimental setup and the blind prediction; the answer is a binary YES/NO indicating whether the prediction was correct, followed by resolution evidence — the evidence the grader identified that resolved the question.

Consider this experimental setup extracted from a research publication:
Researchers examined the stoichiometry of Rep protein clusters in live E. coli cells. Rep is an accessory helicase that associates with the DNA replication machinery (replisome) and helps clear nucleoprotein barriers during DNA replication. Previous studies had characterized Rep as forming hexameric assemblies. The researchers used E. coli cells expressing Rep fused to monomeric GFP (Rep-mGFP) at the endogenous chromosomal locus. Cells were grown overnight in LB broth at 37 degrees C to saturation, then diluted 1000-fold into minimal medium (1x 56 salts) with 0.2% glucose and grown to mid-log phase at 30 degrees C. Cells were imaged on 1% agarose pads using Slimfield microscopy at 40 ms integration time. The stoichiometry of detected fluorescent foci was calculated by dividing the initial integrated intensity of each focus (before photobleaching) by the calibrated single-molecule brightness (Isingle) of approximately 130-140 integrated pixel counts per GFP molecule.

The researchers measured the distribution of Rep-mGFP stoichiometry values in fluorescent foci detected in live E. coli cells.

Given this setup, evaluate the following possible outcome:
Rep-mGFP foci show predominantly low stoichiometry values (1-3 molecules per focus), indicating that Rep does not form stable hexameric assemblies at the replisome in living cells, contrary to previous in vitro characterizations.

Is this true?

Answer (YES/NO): NO